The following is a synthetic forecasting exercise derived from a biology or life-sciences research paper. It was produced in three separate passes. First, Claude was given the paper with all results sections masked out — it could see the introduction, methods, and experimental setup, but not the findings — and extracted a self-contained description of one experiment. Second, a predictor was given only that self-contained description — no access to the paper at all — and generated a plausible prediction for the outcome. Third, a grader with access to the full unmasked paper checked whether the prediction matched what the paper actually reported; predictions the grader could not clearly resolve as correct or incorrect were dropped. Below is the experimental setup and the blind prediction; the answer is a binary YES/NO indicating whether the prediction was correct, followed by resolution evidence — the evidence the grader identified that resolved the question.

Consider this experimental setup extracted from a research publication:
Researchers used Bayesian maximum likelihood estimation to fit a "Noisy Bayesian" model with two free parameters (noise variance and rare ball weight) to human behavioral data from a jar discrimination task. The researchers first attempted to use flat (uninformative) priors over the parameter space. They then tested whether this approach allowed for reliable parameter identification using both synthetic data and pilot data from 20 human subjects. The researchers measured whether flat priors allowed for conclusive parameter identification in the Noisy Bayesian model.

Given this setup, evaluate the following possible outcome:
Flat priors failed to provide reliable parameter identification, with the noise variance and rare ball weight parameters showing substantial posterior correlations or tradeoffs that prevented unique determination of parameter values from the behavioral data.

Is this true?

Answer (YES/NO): YES